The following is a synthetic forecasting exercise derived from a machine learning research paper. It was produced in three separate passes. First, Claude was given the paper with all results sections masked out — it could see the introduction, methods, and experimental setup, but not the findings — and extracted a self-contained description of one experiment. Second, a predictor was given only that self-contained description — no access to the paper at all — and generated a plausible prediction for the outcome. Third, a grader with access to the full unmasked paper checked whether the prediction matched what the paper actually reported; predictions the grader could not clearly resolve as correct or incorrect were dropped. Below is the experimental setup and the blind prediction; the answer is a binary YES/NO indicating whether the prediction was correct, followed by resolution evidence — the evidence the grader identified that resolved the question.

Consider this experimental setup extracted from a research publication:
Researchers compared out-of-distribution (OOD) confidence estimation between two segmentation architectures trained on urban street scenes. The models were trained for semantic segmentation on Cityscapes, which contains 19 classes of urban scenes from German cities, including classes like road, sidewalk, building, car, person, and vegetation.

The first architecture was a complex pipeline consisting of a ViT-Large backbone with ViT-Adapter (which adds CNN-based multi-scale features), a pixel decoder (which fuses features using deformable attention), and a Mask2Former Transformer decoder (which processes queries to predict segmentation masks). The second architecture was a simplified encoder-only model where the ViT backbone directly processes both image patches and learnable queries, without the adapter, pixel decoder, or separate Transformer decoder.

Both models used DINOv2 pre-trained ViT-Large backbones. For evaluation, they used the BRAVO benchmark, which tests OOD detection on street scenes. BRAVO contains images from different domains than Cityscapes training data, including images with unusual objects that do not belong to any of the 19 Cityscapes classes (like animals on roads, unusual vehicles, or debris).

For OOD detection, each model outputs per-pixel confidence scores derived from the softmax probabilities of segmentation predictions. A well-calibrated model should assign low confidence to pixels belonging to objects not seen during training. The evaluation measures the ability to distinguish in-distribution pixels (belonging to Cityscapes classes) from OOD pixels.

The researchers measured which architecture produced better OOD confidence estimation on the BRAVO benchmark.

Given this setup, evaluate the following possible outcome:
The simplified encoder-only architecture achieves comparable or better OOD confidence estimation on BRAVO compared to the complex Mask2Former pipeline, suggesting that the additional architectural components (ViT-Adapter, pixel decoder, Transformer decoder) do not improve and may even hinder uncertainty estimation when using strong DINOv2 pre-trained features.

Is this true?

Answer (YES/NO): YES